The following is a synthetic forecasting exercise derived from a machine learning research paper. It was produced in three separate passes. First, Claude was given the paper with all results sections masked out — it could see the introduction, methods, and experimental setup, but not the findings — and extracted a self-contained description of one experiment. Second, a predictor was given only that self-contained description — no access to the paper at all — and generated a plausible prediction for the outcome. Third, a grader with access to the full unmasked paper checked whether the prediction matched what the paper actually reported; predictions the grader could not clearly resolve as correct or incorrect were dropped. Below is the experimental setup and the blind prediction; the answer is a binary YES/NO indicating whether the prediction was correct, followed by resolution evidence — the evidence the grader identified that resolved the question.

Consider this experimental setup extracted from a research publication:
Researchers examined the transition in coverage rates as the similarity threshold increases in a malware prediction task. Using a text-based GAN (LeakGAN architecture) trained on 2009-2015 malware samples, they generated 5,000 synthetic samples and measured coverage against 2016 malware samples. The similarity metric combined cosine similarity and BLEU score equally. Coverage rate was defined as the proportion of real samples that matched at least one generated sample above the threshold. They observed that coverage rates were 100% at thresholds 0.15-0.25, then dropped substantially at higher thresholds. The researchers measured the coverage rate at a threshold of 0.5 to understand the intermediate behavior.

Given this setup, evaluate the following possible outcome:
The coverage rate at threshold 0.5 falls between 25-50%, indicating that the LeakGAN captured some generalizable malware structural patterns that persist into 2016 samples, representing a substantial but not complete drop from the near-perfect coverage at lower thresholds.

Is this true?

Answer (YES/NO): YES